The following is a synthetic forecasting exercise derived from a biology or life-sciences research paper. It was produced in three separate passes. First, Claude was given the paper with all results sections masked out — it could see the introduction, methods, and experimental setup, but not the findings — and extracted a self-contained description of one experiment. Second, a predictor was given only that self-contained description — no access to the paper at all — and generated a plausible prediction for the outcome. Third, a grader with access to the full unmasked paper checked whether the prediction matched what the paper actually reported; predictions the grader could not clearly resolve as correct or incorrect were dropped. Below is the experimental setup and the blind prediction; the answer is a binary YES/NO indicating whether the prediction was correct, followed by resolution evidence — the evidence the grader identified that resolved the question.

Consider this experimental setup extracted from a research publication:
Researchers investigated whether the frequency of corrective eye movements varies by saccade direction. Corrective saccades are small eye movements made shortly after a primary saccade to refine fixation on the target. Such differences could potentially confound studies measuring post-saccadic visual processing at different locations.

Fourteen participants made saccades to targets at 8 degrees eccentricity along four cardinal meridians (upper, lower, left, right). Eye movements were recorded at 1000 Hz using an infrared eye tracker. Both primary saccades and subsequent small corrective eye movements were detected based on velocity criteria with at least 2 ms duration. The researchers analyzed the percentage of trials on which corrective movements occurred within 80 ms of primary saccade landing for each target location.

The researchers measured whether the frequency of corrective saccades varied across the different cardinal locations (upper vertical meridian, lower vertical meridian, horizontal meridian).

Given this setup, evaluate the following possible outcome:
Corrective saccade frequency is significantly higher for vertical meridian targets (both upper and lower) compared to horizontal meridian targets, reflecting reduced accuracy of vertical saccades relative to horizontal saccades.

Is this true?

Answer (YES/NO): NO